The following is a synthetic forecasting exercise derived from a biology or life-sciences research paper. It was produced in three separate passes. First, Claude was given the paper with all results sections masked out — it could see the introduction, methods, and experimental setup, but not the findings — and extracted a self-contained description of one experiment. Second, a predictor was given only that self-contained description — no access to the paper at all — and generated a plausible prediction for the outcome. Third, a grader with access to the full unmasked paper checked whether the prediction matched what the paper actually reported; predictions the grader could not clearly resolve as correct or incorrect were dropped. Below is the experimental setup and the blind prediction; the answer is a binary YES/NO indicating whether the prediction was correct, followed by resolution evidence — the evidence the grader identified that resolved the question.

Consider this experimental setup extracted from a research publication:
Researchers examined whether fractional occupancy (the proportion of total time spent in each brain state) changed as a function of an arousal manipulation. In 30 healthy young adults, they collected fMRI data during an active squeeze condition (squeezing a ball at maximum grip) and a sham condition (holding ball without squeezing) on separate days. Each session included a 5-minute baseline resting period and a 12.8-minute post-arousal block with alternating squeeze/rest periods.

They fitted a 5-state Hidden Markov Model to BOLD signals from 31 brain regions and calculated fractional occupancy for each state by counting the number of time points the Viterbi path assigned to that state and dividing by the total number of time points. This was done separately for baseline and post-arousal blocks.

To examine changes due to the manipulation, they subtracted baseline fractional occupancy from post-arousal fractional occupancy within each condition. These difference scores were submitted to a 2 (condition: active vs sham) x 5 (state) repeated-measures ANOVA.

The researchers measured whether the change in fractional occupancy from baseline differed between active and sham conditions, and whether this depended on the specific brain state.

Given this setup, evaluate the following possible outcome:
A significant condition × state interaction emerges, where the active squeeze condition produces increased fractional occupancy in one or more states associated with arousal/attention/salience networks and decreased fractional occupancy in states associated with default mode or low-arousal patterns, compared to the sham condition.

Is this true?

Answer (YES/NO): NO